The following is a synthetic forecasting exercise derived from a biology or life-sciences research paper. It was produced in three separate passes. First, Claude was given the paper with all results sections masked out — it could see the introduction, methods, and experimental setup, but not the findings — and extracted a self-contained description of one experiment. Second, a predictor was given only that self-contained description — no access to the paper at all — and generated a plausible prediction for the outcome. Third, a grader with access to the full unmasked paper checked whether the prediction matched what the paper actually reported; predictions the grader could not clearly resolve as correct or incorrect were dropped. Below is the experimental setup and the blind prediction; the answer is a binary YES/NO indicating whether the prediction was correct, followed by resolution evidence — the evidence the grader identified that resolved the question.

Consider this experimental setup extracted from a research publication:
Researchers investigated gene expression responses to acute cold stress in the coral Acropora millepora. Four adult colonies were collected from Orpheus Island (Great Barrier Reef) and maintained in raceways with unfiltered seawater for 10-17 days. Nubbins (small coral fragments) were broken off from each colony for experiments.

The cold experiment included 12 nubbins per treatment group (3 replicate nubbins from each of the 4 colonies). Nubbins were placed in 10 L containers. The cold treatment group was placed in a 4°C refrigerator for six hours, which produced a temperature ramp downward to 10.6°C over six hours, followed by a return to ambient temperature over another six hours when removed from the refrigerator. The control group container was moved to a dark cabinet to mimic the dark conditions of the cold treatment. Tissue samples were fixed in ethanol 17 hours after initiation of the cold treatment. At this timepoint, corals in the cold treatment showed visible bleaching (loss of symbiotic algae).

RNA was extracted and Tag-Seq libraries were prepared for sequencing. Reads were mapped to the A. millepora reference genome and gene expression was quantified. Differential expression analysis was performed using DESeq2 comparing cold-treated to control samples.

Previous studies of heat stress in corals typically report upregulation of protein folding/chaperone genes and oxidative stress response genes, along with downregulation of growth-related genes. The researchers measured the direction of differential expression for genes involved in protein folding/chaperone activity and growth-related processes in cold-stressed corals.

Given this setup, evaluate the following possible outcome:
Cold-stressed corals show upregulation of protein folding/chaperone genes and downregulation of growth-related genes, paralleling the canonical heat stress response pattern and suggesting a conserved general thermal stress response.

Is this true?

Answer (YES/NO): YES